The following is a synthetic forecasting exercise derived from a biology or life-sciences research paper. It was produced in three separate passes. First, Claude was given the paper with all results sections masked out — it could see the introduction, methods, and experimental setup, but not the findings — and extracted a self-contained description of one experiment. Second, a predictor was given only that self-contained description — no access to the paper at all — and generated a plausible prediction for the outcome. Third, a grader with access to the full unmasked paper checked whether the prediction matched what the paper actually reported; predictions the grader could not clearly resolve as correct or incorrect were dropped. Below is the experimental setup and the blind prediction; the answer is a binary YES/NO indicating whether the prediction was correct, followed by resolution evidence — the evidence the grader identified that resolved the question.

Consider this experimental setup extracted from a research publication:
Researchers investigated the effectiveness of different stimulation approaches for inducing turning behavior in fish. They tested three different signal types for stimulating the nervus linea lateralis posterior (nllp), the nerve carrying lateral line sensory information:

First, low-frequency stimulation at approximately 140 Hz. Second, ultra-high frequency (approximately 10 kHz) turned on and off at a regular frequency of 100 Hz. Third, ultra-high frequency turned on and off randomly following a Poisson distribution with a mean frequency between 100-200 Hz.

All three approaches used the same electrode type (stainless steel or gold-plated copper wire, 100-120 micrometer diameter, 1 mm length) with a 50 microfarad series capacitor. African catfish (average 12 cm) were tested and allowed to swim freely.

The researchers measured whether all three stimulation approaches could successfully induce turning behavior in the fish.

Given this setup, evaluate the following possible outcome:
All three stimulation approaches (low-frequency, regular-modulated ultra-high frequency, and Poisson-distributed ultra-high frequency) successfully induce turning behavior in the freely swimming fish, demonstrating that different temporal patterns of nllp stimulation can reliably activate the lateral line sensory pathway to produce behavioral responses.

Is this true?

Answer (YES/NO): YES